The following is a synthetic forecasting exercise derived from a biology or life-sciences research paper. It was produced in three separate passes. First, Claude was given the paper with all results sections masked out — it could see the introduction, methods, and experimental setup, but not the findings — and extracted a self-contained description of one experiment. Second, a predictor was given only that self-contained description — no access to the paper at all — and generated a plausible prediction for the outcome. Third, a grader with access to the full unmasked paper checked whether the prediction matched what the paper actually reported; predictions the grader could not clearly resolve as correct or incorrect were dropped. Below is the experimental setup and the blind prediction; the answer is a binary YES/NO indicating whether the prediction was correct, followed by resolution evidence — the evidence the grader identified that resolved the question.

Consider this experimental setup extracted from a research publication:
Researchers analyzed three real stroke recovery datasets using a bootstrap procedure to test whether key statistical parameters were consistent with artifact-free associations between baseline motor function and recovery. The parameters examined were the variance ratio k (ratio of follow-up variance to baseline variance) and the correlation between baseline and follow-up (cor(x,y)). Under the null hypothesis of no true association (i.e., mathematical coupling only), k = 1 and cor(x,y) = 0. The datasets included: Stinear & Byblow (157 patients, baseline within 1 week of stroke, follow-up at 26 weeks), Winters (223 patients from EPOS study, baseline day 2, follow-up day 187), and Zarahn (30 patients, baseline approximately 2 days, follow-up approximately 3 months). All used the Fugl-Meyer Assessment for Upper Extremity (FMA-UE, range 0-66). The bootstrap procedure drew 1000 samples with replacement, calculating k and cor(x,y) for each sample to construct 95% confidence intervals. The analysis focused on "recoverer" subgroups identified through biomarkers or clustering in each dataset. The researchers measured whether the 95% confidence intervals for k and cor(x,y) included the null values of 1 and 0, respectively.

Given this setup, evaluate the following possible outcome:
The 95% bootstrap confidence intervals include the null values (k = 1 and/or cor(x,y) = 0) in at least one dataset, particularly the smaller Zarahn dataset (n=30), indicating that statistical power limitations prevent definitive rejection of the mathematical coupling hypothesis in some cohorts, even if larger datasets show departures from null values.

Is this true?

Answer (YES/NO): NO